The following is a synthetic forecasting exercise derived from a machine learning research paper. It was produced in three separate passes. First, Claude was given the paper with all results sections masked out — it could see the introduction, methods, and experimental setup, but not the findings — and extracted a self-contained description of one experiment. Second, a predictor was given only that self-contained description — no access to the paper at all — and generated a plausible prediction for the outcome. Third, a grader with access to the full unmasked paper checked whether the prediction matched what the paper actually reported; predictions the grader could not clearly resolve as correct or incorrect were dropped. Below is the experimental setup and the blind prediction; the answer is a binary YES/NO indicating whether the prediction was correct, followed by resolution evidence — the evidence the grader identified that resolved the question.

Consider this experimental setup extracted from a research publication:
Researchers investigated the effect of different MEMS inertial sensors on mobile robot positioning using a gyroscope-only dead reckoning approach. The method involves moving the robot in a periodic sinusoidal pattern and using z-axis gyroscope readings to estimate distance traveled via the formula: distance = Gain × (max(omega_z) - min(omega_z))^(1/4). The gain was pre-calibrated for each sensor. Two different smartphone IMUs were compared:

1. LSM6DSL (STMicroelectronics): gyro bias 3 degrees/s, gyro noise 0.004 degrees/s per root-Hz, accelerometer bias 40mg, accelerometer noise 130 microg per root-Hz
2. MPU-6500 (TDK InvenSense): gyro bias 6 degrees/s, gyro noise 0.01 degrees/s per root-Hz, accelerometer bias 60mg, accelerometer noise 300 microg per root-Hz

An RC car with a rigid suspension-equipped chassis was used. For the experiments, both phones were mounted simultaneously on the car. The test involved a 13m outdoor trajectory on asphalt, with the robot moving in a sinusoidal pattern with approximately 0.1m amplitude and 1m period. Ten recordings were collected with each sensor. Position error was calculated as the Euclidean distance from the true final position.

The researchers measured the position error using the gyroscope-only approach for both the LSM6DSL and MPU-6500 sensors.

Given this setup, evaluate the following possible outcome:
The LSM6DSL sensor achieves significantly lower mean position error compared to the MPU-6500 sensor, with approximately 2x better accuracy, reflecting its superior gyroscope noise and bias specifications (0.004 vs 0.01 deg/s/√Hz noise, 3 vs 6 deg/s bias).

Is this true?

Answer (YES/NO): NO